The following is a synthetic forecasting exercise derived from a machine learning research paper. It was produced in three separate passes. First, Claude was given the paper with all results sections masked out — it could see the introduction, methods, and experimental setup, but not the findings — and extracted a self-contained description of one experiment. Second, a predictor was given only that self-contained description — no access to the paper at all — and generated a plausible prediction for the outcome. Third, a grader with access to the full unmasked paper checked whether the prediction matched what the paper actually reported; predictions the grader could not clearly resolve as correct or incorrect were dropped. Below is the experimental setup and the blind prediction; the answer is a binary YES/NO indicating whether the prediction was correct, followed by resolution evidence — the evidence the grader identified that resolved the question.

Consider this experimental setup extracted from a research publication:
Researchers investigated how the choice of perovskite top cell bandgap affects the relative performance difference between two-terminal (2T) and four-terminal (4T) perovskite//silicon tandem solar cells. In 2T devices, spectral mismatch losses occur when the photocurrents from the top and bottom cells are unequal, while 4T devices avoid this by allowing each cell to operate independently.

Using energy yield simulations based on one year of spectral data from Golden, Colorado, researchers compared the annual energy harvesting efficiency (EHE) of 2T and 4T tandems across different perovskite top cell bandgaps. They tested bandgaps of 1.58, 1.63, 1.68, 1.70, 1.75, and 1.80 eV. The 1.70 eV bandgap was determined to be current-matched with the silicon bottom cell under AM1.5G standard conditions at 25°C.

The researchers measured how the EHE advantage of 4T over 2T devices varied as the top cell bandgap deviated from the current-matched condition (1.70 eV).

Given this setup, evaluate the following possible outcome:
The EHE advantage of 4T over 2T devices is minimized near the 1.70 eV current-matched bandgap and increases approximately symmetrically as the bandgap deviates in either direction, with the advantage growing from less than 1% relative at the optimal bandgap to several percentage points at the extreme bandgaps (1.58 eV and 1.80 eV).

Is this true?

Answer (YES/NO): NO